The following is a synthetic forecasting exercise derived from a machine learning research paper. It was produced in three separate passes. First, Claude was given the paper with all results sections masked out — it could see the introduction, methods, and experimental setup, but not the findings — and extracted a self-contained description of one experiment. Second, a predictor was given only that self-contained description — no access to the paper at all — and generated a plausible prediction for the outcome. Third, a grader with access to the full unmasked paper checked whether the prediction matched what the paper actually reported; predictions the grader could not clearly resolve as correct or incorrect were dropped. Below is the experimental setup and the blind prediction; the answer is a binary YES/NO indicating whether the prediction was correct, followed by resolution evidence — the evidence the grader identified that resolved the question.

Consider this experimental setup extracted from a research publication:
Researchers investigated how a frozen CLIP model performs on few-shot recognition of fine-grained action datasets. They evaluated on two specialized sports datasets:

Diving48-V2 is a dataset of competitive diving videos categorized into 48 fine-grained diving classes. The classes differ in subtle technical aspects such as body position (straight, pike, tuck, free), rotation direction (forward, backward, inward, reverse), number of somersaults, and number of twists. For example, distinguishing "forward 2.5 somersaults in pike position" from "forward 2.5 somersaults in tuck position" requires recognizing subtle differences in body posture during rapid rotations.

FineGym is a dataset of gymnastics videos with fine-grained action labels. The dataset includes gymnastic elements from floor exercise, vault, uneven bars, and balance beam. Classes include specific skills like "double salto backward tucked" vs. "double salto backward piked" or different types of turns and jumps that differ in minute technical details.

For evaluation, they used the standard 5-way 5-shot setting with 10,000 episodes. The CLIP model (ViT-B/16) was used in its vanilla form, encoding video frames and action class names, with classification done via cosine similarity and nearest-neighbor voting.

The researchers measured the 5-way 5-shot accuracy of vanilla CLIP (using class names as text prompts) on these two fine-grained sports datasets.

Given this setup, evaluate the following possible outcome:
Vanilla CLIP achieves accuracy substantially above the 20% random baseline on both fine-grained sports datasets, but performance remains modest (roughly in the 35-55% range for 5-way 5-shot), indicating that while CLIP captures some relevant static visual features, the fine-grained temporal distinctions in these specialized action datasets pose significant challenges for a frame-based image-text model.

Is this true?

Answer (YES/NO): NO